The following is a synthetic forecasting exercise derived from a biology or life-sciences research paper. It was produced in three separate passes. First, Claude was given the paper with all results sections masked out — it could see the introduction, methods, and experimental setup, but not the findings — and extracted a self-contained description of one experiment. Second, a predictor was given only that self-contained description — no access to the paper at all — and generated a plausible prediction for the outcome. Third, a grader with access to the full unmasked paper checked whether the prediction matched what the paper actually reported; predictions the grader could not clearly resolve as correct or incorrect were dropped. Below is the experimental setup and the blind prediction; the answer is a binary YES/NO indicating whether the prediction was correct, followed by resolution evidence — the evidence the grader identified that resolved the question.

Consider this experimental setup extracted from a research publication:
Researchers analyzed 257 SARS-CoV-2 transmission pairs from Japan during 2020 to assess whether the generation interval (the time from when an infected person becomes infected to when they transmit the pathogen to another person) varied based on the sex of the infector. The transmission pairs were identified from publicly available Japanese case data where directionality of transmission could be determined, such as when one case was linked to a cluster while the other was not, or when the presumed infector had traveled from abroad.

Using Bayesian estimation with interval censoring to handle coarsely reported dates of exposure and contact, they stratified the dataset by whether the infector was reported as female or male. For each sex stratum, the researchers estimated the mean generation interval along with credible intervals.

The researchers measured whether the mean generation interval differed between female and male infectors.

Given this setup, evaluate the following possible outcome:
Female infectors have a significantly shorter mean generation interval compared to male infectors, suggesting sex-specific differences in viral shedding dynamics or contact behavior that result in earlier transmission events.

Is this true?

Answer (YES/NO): NO